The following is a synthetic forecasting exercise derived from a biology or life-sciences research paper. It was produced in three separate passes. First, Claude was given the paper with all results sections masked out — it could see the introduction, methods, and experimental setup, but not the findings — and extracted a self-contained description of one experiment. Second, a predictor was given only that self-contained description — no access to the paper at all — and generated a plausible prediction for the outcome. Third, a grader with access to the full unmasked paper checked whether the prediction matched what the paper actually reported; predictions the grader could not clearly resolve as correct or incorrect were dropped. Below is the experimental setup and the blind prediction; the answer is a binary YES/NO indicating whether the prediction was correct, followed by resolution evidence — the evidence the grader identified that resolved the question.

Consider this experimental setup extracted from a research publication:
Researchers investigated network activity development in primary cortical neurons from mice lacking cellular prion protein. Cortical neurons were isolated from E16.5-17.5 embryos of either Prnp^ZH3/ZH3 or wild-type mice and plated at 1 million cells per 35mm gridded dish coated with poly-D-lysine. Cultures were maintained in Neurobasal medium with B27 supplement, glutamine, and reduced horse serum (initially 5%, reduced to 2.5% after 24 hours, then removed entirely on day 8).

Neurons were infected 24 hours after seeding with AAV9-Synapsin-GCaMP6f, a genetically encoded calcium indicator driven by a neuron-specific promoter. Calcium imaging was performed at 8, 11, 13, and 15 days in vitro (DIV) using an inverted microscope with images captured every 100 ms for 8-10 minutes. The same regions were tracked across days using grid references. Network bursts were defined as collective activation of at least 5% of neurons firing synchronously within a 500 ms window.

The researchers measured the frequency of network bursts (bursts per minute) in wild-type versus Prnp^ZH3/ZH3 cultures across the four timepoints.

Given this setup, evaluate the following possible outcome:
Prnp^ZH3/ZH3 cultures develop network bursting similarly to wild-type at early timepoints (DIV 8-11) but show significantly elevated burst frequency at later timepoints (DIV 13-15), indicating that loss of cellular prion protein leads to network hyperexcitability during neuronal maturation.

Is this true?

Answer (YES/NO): NO